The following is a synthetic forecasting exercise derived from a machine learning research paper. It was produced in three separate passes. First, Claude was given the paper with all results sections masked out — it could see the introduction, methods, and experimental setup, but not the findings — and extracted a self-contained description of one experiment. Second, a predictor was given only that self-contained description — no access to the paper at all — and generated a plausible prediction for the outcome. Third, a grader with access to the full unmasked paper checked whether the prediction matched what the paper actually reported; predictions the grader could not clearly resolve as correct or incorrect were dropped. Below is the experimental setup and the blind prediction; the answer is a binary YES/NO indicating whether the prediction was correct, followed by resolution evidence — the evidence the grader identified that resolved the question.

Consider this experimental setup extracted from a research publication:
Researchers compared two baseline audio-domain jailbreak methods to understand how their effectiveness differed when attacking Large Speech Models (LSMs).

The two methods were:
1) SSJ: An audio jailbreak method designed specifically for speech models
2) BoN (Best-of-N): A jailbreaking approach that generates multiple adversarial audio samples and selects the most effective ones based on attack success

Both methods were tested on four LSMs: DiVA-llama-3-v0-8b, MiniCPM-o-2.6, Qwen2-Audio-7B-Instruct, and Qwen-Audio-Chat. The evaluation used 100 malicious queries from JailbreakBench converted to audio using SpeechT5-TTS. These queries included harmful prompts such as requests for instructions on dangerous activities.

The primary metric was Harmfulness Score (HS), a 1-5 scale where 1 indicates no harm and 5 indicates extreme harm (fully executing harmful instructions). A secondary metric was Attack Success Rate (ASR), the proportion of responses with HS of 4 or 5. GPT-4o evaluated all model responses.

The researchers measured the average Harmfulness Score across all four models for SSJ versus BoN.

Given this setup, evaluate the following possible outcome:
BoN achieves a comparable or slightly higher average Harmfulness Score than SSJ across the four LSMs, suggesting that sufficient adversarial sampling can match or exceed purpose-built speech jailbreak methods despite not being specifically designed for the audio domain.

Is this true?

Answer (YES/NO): NO